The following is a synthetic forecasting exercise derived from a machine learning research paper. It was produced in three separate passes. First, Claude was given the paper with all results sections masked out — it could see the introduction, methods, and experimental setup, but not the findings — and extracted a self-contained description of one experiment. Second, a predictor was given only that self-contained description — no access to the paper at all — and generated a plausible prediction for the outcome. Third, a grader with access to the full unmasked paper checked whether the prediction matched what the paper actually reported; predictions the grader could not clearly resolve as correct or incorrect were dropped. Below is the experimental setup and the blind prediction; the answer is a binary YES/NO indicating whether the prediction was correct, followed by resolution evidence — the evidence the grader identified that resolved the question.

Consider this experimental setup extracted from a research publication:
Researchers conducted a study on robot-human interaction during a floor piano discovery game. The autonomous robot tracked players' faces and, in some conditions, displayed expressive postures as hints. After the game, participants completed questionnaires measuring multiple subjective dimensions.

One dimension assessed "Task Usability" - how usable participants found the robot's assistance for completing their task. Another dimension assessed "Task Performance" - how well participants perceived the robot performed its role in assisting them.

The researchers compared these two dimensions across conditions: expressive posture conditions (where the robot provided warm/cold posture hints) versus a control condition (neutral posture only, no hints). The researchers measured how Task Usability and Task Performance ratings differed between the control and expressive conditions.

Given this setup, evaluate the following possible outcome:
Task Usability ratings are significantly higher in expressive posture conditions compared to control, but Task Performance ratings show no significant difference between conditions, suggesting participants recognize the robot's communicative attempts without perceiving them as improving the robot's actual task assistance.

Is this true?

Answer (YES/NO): NO